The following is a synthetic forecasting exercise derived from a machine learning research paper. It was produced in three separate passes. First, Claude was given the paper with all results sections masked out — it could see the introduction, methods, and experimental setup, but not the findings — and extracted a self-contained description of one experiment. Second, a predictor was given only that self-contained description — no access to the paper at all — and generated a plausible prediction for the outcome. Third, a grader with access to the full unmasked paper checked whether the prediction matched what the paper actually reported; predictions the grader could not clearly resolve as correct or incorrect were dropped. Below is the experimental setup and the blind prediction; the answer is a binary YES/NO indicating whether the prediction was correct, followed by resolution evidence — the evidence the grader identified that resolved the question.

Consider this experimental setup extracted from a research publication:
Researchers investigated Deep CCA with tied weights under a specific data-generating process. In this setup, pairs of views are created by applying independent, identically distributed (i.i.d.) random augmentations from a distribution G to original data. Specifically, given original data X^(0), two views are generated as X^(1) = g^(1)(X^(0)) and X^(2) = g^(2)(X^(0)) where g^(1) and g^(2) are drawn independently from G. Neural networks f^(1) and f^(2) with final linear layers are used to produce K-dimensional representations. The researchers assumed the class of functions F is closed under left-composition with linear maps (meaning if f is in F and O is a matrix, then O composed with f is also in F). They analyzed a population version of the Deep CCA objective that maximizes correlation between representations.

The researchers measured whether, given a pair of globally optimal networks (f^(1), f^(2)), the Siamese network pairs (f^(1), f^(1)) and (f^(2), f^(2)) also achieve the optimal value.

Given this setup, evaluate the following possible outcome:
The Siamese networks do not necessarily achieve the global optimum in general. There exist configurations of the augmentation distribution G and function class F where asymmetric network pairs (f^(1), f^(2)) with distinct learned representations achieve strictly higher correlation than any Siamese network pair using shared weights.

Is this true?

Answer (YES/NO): NO